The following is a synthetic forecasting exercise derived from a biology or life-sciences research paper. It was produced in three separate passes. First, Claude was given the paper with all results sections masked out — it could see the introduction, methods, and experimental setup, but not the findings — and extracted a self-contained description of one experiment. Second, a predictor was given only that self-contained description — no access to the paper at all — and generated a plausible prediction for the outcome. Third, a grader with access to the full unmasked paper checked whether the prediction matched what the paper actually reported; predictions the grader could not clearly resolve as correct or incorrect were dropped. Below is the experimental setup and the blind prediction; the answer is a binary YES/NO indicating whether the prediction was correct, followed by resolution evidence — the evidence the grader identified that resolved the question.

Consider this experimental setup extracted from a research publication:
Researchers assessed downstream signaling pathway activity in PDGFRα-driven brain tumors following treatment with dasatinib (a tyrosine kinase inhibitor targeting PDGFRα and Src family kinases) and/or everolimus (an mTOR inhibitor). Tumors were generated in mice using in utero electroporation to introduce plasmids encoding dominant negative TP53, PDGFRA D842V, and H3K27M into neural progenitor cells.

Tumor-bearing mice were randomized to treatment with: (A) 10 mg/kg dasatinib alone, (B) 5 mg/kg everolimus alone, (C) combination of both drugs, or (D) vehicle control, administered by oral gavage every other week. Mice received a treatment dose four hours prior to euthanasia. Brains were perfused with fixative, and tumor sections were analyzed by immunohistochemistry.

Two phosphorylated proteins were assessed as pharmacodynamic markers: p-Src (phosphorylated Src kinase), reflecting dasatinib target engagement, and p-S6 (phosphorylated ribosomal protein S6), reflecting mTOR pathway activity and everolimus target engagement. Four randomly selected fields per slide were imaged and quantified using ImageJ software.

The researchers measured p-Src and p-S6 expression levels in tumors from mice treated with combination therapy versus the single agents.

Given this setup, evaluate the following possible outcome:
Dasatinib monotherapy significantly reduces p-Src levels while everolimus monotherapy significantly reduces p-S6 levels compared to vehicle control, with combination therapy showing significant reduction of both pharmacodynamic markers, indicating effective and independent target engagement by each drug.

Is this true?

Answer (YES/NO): YES